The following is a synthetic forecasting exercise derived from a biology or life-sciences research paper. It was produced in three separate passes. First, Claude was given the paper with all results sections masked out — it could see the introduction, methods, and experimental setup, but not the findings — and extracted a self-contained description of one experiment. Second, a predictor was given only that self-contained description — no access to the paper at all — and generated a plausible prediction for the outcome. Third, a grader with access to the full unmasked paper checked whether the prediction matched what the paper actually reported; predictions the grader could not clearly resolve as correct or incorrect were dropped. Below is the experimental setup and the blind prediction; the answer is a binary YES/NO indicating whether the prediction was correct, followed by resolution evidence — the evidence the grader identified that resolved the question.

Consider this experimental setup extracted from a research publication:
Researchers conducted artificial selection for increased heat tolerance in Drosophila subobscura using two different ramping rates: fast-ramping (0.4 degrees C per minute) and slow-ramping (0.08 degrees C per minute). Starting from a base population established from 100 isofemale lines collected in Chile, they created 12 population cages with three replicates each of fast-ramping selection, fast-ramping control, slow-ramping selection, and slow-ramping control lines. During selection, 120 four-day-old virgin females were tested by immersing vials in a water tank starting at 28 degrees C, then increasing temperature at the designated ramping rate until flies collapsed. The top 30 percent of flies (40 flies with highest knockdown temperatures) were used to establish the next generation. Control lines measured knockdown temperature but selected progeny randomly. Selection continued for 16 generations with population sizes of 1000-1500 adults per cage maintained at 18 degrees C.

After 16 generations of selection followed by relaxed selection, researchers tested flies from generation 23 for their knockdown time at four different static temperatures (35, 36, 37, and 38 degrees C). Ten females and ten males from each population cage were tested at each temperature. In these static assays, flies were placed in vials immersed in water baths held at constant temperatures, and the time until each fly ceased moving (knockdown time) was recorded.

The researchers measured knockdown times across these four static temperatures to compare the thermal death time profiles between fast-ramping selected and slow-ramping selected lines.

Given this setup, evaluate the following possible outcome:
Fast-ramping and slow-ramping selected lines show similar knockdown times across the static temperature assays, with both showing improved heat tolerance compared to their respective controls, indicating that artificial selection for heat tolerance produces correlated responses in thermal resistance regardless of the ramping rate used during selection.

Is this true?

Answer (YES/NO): NO